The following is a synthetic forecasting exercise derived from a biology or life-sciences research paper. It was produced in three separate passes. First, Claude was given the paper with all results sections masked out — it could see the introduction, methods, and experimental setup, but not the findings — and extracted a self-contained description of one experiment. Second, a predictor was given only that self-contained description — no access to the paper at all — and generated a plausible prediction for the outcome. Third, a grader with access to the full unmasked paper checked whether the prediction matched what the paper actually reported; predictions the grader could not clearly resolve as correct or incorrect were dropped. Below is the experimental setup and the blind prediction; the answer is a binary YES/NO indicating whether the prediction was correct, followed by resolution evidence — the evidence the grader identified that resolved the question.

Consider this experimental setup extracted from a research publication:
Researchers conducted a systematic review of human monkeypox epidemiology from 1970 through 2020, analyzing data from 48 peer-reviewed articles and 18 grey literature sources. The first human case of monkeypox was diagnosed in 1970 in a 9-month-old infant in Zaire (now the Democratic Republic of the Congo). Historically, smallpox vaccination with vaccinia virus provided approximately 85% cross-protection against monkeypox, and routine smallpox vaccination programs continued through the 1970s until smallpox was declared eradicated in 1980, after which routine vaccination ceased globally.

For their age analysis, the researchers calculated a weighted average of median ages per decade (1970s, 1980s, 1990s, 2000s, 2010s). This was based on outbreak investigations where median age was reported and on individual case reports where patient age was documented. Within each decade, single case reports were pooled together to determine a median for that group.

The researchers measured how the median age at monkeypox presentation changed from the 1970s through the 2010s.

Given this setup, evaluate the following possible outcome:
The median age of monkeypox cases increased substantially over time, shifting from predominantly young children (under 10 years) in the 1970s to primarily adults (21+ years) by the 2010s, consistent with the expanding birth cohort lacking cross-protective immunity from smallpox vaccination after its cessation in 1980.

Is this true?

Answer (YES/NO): YES